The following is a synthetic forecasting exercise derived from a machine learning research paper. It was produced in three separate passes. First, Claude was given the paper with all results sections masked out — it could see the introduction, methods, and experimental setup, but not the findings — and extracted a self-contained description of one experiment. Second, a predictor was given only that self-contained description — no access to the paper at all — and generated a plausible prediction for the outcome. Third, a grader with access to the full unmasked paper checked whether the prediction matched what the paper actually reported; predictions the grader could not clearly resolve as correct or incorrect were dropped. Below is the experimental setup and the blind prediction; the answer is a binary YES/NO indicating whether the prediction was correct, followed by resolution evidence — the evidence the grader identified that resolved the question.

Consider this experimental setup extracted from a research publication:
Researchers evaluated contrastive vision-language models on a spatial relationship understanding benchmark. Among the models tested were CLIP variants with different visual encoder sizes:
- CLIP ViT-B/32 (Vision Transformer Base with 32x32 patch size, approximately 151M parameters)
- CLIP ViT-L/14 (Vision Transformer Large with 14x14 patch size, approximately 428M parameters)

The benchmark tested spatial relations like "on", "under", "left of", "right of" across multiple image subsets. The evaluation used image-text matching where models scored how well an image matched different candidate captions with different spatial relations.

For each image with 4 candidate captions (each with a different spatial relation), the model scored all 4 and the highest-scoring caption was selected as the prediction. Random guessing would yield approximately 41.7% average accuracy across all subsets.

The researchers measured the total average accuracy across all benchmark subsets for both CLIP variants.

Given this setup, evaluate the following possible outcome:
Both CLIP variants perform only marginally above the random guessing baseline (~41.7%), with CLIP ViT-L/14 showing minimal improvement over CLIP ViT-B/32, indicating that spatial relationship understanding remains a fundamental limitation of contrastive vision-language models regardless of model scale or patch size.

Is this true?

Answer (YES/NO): NO